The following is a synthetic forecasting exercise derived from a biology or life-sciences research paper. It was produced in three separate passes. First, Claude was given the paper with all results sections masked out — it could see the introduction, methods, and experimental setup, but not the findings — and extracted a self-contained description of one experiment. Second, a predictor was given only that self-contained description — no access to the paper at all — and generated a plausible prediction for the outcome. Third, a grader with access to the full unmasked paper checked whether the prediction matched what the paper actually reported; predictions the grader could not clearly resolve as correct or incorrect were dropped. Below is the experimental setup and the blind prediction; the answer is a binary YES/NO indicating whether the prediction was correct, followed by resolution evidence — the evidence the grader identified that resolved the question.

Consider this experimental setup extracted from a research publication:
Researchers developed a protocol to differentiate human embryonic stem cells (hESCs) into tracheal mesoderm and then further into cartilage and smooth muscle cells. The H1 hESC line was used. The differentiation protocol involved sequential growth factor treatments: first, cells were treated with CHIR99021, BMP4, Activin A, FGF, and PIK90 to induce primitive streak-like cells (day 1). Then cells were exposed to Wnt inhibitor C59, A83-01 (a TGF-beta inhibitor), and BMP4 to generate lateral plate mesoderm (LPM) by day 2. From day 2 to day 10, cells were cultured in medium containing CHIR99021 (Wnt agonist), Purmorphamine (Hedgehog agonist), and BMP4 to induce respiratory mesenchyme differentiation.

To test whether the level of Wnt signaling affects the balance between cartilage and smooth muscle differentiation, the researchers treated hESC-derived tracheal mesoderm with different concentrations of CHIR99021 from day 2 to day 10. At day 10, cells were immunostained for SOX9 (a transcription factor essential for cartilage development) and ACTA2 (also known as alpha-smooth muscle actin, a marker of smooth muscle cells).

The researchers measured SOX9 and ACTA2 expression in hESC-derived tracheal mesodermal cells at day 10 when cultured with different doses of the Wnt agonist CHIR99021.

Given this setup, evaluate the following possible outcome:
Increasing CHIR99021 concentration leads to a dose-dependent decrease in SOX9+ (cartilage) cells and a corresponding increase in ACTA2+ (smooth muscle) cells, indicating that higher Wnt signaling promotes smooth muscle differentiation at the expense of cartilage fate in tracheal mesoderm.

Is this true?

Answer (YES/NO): NO